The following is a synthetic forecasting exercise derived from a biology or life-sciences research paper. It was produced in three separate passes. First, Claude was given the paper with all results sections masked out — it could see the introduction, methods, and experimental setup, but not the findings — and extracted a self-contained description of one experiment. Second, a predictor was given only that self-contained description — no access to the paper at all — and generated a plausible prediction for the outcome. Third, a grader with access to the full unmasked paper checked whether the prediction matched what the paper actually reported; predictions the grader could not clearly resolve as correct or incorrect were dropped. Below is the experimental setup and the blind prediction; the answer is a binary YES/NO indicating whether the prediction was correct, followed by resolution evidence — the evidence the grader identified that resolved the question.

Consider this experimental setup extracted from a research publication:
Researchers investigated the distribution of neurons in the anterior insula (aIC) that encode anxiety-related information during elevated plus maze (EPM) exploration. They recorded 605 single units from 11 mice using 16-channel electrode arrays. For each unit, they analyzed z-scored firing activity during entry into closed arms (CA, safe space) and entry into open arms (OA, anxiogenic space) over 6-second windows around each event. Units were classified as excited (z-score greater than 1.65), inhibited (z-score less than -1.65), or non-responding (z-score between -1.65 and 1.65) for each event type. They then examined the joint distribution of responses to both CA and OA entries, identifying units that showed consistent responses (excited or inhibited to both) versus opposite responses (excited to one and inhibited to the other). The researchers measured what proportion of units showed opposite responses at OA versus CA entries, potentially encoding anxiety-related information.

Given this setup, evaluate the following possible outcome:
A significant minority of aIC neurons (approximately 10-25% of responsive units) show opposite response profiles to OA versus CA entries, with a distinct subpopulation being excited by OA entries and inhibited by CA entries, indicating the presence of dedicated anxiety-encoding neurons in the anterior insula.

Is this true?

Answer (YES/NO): NO